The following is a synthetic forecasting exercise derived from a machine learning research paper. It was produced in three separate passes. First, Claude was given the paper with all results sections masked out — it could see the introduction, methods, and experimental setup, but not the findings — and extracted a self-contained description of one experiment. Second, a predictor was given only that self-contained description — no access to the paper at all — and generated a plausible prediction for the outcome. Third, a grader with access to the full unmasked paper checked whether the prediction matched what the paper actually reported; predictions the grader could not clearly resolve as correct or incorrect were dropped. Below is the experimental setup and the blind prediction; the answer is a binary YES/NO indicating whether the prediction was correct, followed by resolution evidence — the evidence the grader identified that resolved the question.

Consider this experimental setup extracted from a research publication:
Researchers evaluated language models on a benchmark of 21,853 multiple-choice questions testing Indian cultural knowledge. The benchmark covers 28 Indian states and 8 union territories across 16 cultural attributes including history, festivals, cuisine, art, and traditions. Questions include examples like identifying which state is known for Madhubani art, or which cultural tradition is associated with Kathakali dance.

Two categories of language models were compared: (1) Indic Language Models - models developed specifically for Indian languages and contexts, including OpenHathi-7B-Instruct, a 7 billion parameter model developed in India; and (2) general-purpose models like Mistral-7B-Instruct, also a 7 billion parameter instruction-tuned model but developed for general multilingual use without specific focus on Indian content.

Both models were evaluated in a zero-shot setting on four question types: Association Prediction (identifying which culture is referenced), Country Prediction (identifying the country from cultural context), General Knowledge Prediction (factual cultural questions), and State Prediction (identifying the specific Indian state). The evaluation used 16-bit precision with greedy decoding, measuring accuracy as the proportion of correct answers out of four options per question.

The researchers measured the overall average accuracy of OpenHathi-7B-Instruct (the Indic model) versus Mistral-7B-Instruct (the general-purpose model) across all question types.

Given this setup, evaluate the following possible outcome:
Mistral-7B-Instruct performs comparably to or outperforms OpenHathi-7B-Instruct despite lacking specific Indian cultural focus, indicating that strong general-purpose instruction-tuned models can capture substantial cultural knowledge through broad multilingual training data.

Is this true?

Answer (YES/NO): YES